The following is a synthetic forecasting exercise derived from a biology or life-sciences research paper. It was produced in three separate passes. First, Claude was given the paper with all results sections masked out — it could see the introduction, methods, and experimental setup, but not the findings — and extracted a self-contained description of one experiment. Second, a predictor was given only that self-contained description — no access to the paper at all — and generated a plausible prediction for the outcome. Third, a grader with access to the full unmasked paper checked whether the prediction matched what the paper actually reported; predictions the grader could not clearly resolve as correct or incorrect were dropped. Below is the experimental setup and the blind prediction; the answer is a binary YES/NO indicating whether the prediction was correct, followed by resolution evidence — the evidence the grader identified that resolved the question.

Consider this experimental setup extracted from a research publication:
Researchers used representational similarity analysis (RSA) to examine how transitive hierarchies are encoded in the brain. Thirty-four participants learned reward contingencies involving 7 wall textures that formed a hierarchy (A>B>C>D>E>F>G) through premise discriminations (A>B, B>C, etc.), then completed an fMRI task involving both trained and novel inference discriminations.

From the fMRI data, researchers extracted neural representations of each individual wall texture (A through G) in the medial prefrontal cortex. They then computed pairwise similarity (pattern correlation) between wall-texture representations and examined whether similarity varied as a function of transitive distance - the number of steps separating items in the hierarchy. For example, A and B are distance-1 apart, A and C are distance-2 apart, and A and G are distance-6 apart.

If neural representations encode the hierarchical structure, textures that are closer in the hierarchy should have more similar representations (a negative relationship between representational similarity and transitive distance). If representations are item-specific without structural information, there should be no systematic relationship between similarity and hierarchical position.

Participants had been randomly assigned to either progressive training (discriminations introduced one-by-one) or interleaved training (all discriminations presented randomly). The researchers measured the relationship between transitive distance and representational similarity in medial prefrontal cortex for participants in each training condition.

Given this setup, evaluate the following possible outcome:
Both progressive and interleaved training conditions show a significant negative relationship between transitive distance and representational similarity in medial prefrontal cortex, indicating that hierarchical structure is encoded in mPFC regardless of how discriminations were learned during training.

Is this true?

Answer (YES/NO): YES